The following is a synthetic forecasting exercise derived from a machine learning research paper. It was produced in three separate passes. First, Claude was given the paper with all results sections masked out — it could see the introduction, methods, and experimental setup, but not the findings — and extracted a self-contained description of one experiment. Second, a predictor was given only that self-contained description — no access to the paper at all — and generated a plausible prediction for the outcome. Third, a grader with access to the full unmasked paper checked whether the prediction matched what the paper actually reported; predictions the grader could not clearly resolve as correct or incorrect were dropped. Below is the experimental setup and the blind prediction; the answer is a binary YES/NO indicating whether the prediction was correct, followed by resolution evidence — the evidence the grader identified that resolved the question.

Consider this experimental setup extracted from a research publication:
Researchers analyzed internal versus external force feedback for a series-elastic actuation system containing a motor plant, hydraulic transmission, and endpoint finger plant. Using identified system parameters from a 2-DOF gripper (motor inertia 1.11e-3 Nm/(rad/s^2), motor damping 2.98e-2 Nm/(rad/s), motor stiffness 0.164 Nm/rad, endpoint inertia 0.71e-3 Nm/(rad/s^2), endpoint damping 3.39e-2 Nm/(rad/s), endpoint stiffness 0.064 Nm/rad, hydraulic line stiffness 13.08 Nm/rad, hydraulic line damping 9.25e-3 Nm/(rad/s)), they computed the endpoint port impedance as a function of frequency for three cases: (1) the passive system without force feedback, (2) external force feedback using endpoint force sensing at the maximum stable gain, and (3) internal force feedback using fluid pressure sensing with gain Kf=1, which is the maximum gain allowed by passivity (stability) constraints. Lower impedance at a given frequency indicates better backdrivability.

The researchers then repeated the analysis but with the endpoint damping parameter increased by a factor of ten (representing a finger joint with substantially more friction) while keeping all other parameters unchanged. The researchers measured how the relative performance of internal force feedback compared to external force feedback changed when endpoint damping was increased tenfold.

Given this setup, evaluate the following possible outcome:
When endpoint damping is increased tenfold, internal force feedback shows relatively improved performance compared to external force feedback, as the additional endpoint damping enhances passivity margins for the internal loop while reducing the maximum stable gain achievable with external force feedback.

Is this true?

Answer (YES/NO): NO